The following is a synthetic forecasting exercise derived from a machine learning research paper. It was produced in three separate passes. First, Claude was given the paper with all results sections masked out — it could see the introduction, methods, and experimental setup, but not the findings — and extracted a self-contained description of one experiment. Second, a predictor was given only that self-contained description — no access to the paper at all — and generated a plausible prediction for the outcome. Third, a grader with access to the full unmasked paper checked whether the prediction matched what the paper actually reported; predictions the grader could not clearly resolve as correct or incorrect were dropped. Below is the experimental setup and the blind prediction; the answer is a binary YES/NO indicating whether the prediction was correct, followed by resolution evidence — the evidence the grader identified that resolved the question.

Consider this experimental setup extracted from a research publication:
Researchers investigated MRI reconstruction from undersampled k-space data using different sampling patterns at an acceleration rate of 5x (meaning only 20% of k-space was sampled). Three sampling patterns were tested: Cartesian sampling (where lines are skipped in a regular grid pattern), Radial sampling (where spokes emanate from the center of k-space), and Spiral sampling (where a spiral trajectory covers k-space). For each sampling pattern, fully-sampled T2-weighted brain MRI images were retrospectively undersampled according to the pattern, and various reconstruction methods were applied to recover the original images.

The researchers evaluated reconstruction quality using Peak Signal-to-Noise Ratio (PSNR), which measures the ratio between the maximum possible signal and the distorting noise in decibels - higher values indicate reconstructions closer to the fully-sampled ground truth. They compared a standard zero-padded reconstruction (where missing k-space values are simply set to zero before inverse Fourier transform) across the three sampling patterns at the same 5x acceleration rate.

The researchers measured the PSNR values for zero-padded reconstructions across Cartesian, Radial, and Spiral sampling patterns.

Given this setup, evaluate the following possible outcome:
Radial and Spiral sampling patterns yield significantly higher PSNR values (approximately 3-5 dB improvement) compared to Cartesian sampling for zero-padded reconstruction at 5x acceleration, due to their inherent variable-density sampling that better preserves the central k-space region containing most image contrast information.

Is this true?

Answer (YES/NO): NO